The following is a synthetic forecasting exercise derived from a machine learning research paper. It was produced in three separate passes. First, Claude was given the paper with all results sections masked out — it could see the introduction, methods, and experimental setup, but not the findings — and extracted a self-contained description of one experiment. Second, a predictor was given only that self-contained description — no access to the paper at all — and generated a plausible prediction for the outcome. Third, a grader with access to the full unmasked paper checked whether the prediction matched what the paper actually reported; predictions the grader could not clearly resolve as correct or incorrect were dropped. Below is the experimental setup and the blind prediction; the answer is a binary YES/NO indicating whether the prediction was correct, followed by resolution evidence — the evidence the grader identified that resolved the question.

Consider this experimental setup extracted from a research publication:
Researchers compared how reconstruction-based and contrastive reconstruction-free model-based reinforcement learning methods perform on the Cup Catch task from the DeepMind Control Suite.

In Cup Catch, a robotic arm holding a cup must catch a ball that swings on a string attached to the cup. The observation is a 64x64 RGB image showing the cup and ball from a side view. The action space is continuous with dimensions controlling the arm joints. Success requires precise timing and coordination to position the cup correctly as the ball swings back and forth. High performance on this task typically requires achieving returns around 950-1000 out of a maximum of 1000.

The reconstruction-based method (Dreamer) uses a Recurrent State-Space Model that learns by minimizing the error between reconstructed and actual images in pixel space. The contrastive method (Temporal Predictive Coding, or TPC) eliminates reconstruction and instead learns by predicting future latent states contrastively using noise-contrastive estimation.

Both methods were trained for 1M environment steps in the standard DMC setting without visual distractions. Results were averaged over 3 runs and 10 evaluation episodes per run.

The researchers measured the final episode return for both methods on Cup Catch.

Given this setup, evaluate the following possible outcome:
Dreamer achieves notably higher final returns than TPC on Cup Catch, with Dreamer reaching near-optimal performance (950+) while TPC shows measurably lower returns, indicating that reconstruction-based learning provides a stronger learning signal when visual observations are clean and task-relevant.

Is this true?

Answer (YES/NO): NO